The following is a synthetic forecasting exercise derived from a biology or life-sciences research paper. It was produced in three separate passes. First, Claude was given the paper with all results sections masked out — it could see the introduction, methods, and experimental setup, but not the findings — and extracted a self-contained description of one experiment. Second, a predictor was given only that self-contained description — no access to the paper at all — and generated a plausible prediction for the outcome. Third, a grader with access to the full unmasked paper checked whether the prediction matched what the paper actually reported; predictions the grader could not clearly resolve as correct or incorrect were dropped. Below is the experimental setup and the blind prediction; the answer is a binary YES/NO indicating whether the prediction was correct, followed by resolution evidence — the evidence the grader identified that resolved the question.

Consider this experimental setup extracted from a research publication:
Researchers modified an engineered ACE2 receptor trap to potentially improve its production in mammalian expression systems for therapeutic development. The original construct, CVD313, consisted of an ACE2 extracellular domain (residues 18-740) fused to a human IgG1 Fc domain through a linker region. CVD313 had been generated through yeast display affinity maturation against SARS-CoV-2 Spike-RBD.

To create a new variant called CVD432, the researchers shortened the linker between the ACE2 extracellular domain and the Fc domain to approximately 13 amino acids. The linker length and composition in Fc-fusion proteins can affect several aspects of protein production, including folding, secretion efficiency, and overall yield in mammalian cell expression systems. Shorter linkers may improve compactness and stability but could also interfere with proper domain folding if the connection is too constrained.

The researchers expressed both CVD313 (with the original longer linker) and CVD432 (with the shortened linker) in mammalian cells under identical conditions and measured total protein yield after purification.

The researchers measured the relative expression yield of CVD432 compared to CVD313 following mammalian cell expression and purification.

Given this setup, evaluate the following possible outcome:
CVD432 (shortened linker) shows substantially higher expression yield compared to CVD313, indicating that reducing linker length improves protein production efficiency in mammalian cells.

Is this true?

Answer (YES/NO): YES